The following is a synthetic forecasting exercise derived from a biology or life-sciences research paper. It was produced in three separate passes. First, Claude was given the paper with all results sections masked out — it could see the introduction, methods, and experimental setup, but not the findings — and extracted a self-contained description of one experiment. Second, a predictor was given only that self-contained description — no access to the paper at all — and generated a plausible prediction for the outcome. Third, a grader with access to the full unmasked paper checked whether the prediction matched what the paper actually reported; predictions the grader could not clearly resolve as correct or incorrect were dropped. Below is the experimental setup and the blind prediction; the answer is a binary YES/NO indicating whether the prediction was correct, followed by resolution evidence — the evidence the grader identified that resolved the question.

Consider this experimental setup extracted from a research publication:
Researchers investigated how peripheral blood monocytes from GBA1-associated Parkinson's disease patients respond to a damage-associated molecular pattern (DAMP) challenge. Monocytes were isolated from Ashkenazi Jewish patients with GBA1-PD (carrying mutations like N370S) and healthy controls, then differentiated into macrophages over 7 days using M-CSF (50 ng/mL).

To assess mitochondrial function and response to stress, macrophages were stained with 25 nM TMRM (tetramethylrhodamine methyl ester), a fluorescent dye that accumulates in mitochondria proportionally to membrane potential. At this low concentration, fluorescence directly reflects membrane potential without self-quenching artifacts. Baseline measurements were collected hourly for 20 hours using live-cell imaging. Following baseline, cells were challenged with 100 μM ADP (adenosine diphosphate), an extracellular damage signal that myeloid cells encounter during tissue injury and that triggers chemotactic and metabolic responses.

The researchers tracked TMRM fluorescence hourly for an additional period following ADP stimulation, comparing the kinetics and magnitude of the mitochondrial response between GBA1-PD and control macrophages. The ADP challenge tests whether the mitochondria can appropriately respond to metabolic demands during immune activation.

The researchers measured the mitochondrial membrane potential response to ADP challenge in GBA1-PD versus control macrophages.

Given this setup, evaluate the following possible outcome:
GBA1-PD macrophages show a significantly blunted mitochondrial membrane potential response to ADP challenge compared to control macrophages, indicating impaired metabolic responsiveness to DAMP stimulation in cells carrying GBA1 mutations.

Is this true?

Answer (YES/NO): NO